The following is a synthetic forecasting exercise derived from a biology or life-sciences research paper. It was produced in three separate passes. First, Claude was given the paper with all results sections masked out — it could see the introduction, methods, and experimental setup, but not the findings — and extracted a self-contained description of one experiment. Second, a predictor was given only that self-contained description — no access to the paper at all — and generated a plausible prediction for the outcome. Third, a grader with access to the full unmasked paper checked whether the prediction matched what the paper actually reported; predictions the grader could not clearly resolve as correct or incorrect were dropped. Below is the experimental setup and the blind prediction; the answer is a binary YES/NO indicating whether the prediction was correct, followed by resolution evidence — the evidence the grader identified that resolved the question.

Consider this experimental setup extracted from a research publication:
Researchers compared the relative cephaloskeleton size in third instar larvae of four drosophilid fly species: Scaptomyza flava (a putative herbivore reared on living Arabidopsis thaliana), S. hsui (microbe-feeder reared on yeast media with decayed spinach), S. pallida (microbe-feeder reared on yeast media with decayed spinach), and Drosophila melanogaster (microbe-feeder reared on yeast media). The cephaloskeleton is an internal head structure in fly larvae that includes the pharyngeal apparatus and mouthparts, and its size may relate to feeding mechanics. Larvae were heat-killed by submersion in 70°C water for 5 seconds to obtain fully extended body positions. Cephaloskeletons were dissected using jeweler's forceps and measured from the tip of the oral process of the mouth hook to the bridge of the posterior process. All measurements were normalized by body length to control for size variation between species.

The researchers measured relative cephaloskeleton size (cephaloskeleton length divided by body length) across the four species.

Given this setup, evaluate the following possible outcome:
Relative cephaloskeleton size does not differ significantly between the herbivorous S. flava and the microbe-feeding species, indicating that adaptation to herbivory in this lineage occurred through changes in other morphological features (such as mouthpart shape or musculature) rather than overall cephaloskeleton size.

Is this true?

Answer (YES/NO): NO